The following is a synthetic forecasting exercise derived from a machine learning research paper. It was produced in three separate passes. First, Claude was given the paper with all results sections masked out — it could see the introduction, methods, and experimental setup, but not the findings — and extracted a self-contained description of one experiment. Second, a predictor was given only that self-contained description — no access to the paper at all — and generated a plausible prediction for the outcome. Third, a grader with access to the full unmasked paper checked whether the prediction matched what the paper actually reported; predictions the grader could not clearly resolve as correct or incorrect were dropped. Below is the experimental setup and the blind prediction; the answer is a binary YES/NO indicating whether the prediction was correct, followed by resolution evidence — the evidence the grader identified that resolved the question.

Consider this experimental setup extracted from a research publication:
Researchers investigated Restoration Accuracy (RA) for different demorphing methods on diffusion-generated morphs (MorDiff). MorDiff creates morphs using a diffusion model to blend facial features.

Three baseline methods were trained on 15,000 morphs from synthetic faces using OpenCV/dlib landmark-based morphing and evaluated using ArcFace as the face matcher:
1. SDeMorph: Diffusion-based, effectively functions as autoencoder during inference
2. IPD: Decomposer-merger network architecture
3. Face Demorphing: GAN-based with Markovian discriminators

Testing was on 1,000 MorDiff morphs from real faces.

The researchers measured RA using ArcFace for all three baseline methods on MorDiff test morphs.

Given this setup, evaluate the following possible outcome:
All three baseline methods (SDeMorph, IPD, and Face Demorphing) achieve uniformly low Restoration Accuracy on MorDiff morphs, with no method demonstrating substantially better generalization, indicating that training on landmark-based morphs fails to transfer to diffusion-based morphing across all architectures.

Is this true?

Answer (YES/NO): NO